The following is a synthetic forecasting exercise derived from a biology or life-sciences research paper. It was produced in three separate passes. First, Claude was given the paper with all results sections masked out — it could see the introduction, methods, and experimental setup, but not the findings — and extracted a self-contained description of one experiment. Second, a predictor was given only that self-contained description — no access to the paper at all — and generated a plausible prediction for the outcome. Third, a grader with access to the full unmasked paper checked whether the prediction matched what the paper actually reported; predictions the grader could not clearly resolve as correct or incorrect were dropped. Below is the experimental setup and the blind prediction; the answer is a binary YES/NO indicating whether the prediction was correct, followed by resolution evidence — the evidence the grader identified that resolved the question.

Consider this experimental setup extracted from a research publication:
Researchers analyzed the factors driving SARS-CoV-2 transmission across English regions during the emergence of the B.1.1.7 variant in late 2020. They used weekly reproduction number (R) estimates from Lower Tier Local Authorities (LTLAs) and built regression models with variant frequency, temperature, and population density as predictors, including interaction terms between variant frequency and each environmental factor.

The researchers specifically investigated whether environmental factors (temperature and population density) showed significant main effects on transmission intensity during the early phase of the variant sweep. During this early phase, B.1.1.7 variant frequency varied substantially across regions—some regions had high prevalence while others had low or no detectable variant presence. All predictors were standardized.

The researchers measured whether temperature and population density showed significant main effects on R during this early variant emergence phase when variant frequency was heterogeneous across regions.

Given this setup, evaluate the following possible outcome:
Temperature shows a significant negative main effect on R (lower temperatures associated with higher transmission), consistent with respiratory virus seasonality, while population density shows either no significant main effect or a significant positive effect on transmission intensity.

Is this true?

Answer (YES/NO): NO